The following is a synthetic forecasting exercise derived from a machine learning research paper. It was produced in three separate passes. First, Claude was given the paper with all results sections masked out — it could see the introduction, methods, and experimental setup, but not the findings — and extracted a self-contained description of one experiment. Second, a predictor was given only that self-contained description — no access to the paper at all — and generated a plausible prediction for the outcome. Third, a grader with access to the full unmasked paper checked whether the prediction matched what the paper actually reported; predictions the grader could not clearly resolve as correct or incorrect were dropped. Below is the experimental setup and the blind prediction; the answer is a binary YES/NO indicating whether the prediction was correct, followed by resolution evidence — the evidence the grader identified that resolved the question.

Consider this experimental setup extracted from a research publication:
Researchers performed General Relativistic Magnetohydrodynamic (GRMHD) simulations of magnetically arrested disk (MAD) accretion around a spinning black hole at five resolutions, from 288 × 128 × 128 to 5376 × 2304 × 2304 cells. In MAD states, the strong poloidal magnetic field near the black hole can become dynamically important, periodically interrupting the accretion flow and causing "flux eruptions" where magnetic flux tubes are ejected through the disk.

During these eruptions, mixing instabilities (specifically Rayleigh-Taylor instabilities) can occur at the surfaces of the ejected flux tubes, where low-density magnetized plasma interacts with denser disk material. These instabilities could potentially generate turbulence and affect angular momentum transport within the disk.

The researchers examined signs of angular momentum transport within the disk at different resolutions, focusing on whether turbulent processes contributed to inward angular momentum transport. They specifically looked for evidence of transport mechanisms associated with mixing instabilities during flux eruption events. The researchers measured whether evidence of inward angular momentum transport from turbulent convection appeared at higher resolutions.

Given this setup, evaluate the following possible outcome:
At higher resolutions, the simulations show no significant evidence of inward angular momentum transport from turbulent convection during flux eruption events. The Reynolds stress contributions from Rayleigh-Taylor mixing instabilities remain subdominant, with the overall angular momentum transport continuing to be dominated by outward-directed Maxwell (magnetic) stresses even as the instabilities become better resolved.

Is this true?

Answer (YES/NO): NO